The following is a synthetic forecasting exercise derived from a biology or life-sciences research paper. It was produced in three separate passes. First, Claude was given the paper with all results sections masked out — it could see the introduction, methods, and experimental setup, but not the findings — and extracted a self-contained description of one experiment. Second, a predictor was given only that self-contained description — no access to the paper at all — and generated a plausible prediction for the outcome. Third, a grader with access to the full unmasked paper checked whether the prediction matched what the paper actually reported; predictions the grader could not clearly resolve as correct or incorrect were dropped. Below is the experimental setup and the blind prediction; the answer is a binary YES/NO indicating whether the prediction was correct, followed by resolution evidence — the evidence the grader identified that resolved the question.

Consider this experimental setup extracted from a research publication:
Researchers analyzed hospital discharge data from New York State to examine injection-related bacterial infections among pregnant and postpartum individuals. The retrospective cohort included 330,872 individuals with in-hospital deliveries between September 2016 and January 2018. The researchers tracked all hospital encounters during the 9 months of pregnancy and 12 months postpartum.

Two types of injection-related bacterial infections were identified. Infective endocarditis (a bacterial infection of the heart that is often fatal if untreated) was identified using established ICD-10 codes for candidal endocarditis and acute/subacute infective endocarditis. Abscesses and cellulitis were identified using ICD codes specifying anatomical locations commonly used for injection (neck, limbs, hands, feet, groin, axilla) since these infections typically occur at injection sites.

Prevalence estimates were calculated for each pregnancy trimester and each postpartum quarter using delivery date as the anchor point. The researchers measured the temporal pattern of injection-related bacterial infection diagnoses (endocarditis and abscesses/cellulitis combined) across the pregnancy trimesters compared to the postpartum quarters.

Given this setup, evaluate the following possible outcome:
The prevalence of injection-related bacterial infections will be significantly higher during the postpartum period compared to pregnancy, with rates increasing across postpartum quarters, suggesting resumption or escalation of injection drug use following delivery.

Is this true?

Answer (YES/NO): NO